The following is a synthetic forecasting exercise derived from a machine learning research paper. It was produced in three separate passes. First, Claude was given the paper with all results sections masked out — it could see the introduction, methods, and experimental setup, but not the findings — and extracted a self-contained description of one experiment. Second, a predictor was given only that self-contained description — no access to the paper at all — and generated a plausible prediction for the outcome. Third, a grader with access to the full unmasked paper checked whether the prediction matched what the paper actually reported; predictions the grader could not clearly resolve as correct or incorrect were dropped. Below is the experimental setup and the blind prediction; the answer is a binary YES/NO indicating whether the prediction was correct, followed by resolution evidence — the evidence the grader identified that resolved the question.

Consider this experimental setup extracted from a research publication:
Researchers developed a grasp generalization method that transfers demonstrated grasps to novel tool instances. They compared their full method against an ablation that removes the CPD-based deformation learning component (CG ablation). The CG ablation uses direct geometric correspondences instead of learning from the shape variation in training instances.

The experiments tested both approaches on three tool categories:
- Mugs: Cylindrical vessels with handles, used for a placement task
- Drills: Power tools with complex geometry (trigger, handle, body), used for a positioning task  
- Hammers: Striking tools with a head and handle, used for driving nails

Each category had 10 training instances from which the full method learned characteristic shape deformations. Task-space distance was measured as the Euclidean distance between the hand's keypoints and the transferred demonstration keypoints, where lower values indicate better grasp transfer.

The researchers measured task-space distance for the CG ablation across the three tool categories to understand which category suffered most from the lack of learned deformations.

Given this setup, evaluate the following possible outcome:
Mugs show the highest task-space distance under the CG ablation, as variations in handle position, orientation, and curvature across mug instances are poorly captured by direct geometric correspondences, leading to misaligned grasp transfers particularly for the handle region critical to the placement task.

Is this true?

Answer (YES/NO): NO